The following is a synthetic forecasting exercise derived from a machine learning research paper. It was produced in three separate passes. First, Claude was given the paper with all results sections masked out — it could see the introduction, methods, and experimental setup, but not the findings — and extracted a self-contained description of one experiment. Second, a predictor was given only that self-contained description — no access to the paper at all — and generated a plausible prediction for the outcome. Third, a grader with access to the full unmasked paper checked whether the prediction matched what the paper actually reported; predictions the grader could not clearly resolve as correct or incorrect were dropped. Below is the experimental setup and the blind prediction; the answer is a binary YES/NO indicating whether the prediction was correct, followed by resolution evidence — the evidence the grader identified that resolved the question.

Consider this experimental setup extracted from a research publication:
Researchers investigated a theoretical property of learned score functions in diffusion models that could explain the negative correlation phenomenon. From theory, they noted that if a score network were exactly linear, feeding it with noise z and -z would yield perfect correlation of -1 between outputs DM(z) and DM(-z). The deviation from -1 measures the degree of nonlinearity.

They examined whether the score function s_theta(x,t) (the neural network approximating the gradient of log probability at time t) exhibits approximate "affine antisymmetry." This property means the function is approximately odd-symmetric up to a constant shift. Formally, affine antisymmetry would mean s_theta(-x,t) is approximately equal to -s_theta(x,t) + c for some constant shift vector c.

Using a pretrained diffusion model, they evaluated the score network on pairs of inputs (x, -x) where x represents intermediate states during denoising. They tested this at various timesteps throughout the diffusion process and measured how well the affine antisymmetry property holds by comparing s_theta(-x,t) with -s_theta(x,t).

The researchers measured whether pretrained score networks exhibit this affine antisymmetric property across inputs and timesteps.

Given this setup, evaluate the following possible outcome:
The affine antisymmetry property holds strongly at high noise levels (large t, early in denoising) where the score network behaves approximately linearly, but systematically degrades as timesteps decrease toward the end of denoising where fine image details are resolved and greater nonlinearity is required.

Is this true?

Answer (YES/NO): NO